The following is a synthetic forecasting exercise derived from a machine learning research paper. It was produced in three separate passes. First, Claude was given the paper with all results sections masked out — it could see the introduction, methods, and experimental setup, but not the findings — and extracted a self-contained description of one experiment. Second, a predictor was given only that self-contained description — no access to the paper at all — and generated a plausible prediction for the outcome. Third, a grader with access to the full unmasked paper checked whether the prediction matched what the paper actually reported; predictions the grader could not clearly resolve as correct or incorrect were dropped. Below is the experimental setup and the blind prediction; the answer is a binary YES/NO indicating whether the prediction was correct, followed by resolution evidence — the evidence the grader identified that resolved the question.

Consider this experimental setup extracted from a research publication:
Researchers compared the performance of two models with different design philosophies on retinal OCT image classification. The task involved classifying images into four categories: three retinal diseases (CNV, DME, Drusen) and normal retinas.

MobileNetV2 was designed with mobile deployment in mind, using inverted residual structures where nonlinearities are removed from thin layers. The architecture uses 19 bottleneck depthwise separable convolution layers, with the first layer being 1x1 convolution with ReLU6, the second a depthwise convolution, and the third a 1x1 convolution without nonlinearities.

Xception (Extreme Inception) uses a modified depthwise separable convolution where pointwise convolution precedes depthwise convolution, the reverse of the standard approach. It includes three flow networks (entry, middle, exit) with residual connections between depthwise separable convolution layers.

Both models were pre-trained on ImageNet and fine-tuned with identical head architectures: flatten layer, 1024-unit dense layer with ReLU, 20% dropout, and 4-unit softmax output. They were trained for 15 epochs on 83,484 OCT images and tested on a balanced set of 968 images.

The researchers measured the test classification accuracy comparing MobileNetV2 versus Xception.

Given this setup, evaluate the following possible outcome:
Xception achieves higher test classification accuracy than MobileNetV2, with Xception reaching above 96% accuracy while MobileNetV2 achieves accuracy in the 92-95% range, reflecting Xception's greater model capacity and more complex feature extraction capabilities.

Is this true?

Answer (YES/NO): NO